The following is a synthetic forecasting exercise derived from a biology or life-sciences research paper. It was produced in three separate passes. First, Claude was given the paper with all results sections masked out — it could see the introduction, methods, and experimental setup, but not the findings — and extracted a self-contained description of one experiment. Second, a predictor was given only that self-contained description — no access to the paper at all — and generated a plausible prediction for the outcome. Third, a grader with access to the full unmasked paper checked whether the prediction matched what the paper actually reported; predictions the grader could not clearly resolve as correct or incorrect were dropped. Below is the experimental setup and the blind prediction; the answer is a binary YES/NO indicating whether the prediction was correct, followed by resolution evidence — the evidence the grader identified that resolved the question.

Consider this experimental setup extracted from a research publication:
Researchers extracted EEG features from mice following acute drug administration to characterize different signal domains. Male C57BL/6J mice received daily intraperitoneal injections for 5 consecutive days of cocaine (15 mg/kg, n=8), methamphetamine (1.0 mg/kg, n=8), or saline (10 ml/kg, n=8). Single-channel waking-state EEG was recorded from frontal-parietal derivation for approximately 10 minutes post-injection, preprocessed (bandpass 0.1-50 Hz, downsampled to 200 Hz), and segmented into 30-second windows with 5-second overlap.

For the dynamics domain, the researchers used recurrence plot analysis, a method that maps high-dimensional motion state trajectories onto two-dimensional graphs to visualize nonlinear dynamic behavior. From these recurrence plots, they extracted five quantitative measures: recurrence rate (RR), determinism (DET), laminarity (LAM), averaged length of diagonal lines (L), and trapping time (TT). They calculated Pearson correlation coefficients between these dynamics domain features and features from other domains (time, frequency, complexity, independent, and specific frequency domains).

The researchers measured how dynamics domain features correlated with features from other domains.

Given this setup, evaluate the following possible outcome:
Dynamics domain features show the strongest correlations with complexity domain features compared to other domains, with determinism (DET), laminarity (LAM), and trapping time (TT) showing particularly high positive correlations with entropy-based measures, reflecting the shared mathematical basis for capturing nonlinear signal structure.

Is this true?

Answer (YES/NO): NO